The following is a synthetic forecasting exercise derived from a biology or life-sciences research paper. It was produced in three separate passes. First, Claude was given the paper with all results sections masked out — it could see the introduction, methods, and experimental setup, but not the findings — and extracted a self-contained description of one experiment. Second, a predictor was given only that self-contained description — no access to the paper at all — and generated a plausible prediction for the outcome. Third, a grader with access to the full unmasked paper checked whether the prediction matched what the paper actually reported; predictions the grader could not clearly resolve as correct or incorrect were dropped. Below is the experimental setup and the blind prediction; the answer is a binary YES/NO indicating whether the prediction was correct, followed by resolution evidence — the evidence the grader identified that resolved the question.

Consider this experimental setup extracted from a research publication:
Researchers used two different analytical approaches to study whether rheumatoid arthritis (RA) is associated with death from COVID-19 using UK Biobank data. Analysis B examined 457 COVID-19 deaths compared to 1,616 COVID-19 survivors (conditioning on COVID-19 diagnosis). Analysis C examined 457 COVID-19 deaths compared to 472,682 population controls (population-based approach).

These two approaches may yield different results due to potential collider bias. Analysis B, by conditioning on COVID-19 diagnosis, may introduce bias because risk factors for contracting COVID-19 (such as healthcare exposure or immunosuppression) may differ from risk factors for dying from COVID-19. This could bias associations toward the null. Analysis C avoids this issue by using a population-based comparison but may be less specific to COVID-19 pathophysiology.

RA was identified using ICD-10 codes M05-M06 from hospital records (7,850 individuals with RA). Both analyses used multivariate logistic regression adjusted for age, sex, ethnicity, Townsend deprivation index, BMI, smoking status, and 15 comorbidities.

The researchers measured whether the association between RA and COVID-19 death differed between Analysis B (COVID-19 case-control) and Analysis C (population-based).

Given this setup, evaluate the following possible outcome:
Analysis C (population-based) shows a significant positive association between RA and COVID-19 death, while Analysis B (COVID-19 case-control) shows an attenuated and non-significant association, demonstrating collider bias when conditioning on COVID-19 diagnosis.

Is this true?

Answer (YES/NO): YES